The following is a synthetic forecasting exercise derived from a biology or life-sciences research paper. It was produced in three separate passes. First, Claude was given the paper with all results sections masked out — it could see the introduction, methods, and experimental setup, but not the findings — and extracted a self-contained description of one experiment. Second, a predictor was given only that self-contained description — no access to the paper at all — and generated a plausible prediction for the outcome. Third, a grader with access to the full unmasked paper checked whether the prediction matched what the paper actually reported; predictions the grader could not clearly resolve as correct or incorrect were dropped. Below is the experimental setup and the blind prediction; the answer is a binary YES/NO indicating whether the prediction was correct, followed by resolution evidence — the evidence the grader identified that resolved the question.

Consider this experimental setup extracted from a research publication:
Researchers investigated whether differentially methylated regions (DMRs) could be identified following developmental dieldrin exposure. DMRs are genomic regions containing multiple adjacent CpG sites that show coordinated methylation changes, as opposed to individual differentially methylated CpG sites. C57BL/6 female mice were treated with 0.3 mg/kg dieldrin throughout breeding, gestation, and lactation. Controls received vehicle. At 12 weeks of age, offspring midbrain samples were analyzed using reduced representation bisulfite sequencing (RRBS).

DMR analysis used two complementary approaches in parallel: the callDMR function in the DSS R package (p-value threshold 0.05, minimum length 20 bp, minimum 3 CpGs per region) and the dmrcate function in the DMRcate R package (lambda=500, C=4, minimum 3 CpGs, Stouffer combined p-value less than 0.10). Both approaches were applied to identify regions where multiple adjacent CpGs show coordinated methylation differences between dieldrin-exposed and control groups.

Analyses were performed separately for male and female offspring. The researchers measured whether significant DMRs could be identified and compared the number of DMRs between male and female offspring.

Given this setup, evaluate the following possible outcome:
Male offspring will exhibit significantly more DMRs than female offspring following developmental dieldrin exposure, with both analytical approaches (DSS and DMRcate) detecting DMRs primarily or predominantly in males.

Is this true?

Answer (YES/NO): NO